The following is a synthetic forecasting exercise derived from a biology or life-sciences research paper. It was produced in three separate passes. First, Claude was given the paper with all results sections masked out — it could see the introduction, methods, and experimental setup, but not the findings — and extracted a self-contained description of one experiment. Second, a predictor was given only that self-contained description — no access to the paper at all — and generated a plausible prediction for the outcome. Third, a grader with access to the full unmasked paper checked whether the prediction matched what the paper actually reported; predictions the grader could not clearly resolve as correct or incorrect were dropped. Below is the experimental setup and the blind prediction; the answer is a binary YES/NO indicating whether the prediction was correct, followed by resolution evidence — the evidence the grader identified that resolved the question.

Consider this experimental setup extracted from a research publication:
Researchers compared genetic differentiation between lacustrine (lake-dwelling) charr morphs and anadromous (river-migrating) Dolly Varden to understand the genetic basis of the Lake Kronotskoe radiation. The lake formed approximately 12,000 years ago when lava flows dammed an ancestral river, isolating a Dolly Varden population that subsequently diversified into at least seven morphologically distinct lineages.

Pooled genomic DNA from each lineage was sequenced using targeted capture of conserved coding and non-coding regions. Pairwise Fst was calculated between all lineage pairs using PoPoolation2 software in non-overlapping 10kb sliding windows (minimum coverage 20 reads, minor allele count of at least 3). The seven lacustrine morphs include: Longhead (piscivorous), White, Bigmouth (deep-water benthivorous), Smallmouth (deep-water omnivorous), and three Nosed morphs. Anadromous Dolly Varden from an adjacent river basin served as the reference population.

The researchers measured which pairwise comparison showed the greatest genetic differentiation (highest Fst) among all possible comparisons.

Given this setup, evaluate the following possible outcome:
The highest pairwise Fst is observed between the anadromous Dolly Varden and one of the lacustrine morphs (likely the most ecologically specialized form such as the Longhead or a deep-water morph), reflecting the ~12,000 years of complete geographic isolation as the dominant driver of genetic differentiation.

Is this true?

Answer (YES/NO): YES